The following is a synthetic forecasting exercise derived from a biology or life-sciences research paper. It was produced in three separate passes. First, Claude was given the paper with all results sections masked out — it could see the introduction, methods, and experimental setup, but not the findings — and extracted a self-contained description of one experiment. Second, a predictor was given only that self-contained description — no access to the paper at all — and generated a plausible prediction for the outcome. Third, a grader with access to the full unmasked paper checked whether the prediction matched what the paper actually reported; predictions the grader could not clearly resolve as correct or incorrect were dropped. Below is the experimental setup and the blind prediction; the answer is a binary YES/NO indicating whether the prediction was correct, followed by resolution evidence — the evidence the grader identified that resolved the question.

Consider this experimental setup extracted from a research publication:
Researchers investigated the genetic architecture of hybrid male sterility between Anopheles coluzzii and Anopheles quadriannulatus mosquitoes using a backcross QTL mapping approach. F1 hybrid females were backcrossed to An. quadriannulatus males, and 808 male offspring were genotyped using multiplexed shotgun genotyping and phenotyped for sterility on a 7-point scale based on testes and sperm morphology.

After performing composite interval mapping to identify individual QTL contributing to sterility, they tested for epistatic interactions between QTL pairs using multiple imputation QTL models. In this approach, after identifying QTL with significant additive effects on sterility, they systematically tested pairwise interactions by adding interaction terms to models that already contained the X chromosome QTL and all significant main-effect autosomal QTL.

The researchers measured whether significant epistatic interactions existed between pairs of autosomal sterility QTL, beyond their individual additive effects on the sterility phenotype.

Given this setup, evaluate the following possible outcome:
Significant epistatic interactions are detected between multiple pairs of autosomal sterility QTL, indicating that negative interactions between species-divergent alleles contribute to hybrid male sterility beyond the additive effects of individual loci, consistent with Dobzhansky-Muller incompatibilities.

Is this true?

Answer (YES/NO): NO